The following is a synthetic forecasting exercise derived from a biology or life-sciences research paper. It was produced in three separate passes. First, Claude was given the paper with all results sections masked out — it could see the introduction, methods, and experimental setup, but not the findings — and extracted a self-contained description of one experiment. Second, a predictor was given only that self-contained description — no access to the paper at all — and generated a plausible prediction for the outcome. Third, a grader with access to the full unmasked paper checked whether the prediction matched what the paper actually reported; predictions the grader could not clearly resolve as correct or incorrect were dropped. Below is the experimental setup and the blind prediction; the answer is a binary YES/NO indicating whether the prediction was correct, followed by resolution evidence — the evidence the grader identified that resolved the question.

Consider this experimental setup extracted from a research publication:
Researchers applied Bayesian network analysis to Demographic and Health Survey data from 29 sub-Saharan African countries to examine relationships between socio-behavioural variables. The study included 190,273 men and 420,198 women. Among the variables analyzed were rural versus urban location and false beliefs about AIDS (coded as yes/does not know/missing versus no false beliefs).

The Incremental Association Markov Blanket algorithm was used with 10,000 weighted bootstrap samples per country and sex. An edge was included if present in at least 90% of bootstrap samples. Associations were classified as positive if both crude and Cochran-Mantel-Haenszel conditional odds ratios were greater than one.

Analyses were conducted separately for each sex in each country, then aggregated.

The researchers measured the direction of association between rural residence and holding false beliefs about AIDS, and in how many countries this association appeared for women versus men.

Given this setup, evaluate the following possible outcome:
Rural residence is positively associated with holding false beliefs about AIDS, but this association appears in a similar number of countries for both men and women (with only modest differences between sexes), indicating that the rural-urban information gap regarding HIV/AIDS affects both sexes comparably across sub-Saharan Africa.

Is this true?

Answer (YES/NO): YES